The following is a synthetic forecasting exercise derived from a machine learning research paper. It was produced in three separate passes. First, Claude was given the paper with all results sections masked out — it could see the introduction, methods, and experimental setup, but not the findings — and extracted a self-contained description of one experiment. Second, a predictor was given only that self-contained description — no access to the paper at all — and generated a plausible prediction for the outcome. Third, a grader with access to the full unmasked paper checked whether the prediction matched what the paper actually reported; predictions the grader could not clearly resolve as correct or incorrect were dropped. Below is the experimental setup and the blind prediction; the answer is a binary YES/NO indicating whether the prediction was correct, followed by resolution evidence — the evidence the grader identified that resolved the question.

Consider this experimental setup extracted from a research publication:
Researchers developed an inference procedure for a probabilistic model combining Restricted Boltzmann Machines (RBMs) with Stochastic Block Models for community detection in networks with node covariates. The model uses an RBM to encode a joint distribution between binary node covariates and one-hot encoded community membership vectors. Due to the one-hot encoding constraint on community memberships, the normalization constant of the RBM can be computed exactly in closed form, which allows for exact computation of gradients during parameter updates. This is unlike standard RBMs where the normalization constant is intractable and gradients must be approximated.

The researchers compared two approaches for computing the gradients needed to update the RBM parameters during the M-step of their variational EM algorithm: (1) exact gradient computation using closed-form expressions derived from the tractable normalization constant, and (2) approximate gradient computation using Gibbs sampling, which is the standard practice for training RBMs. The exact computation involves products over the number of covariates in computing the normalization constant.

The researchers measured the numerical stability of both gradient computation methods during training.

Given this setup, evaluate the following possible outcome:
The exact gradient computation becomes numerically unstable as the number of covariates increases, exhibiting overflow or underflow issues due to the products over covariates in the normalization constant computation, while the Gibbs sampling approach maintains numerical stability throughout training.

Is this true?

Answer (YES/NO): YES